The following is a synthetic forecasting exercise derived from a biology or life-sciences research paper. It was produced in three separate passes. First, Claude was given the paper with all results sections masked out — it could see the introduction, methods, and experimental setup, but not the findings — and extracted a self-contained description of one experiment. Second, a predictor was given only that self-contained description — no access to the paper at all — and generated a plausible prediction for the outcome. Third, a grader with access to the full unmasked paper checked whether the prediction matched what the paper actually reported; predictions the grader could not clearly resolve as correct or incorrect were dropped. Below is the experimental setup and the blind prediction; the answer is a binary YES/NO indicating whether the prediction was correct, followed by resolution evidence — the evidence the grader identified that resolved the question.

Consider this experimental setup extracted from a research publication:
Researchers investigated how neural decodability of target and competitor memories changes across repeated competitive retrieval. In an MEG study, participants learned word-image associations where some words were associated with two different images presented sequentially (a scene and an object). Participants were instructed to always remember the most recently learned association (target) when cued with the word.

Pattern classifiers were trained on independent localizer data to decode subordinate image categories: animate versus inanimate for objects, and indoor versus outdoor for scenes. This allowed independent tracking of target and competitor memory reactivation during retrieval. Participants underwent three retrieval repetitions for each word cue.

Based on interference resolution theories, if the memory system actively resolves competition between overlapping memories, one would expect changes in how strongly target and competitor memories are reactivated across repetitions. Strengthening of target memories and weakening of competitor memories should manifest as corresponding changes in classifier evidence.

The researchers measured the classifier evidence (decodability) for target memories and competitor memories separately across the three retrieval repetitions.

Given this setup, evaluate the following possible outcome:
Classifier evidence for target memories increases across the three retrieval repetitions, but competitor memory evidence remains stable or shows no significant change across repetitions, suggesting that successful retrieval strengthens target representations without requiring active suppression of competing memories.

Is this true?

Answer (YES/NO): YES